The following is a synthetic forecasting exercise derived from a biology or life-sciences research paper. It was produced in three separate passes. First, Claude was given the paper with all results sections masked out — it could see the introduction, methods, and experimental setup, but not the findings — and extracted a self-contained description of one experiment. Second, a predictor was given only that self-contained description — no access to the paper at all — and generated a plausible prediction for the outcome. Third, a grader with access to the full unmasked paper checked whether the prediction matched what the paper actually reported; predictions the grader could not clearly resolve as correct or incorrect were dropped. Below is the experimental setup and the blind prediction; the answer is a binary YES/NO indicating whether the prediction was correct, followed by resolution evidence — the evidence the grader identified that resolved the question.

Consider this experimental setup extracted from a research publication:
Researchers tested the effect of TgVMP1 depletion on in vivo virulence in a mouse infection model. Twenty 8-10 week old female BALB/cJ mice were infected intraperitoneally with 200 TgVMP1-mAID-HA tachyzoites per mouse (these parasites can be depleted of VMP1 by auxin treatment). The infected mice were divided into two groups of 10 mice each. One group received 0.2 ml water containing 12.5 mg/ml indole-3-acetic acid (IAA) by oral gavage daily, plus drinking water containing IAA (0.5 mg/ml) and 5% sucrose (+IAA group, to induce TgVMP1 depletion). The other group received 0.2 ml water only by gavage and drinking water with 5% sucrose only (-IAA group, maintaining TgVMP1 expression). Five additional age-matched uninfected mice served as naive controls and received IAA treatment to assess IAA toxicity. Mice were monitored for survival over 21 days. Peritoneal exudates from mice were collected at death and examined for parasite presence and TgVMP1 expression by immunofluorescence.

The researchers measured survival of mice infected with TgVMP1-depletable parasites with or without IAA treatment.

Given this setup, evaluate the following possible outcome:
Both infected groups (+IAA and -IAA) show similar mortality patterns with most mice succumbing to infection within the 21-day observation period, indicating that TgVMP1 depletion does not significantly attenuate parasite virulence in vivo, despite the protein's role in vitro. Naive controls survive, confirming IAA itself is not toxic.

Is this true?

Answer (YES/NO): NO